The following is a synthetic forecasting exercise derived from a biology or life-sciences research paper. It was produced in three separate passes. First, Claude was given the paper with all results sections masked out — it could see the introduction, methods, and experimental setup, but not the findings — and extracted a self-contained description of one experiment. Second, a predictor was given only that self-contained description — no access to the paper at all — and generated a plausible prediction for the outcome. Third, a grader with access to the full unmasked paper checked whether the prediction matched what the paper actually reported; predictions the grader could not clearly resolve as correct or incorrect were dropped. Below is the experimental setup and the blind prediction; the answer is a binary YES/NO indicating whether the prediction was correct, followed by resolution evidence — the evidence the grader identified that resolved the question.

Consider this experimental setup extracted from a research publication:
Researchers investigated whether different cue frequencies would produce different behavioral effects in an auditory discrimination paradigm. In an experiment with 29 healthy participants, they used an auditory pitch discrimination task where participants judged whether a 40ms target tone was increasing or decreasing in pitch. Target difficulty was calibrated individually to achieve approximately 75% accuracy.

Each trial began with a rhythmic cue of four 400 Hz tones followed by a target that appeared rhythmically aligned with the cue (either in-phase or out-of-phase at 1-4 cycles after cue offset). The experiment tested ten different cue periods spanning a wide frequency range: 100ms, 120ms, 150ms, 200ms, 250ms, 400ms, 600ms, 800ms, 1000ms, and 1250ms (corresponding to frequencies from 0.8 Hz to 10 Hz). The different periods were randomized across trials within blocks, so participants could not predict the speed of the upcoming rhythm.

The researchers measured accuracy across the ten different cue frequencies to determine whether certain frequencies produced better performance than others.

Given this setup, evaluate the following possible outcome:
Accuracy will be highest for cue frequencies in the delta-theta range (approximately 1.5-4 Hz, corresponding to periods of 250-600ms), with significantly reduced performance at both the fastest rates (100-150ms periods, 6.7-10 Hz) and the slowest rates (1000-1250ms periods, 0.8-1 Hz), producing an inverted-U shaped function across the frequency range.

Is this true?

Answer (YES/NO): NO